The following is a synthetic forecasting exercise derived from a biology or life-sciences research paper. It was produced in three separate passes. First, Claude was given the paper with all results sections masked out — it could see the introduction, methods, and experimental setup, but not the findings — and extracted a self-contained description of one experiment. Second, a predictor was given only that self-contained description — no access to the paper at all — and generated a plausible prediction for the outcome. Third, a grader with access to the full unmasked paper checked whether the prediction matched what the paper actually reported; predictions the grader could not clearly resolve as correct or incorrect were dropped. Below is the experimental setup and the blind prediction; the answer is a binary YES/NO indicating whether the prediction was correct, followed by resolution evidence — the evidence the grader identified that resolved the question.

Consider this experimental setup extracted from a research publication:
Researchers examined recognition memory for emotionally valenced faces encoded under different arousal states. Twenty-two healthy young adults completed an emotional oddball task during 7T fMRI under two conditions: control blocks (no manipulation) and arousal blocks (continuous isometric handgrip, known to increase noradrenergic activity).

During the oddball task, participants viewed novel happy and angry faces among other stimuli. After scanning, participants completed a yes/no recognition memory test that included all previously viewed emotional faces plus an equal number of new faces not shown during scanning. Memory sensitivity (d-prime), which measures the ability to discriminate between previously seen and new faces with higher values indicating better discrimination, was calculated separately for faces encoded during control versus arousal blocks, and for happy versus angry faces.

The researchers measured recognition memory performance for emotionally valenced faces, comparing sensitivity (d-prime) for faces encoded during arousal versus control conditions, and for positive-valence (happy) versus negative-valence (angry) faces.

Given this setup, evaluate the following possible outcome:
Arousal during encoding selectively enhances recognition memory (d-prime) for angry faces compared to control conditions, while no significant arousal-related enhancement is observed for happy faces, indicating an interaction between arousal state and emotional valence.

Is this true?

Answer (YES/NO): NO